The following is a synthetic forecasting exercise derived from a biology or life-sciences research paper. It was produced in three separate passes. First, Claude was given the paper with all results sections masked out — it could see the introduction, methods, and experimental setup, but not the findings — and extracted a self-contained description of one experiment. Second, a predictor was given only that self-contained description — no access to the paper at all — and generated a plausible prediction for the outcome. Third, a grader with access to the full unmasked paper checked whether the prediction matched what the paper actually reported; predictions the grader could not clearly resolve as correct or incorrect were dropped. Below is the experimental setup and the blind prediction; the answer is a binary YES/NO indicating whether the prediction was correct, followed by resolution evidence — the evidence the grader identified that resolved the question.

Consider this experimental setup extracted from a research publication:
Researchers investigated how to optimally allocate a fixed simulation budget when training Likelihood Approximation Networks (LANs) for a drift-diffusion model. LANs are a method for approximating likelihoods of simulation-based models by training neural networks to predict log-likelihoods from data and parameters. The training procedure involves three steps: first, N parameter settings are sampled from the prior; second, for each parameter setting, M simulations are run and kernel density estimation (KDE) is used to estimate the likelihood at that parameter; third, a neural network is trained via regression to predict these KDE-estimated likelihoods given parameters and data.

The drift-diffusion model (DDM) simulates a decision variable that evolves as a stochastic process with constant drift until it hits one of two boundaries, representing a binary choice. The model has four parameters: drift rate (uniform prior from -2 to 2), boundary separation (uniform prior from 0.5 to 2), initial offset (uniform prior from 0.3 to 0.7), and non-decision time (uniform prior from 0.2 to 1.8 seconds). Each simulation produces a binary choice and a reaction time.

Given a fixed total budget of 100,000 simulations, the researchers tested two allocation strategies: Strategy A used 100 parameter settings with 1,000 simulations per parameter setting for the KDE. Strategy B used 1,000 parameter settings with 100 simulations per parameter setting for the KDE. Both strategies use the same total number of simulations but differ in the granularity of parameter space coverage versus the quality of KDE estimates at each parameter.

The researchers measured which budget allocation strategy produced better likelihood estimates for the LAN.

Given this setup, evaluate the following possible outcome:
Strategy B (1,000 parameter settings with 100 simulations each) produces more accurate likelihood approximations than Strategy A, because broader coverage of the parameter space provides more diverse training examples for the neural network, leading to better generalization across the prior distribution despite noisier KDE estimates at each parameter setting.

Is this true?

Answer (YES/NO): NO